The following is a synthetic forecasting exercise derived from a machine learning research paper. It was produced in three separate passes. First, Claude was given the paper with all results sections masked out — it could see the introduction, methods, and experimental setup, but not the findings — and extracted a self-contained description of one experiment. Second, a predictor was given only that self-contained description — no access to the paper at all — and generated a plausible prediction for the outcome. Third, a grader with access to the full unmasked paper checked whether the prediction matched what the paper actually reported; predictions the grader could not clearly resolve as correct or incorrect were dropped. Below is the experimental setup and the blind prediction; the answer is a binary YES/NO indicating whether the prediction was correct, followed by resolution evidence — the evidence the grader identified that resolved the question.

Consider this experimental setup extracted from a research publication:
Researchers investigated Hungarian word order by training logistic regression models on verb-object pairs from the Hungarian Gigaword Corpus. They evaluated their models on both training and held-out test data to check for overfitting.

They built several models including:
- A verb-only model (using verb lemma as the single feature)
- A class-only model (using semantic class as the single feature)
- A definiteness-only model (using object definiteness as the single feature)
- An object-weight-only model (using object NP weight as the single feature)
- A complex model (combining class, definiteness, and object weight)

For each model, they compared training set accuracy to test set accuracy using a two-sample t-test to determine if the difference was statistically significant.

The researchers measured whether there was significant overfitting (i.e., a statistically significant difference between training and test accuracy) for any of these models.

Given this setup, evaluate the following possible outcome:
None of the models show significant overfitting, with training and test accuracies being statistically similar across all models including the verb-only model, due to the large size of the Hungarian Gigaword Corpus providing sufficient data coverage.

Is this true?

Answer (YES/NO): YES